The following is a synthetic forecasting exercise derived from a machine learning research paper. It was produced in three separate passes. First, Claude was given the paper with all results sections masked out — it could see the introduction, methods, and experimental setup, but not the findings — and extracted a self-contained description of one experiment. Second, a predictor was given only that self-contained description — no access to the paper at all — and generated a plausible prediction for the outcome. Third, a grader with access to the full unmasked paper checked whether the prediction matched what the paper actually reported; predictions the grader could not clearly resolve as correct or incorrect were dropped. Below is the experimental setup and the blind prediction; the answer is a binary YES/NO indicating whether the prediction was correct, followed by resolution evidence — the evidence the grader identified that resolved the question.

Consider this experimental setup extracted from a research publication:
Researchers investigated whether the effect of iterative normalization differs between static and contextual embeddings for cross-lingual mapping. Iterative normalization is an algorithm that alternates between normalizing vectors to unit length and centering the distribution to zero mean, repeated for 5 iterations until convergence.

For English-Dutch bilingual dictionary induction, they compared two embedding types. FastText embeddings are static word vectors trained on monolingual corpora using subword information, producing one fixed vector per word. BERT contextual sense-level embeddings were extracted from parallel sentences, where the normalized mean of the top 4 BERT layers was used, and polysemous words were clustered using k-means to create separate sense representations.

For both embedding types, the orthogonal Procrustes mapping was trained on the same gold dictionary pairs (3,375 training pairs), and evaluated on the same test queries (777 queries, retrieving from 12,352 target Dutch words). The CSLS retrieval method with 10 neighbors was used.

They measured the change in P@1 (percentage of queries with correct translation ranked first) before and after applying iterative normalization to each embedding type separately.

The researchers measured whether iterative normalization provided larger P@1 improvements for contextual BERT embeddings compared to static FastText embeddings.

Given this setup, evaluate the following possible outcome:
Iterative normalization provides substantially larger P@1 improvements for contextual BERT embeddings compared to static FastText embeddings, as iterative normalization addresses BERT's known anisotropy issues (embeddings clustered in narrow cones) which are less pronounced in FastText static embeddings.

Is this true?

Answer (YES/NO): YES